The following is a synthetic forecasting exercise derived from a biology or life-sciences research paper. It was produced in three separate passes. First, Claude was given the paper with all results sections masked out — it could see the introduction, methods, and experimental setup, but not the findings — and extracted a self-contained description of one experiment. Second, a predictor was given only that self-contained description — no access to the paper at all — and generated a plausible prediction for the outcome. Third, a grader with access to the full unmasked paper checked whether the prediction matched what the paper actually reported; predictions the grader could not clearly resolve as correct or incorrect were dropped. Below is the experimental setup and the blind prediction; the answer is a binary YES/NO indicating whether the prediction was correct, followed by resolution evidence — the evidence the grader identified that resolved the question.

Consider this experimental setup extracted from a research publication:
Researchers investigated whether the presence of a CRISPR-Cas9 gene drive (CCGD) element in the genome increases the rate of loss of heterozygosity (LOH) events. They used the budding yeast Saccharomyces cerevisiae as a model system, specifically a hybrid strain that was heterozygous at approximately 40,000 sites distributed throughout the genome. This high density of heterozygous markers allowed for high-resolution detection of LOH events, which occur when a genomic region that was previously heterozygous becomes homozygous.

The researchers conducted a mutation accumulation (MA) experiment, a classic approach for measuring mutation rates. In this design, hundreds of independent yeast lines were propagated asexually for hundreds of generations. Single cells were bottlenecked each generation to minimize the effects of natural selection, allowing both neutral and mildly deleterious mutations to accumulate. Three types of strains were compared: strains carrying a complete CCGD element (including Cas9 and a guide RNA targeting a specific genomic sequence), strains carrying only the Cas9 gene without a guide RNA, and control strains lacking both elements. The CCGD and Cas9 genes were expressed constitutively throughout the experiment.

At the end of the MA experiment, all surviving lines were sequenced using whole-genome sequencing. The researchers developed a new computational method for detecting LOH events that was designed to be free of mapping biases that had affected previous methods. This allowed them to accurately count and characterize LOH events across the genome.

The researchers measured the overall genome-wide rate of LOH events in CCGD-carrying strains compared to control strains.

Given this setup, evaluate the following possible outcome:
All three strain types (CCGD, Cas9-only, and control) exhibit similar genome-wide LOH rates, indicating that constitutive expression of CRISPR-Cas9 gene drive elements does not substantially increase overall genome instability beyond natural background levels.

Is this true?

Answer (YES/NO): YES